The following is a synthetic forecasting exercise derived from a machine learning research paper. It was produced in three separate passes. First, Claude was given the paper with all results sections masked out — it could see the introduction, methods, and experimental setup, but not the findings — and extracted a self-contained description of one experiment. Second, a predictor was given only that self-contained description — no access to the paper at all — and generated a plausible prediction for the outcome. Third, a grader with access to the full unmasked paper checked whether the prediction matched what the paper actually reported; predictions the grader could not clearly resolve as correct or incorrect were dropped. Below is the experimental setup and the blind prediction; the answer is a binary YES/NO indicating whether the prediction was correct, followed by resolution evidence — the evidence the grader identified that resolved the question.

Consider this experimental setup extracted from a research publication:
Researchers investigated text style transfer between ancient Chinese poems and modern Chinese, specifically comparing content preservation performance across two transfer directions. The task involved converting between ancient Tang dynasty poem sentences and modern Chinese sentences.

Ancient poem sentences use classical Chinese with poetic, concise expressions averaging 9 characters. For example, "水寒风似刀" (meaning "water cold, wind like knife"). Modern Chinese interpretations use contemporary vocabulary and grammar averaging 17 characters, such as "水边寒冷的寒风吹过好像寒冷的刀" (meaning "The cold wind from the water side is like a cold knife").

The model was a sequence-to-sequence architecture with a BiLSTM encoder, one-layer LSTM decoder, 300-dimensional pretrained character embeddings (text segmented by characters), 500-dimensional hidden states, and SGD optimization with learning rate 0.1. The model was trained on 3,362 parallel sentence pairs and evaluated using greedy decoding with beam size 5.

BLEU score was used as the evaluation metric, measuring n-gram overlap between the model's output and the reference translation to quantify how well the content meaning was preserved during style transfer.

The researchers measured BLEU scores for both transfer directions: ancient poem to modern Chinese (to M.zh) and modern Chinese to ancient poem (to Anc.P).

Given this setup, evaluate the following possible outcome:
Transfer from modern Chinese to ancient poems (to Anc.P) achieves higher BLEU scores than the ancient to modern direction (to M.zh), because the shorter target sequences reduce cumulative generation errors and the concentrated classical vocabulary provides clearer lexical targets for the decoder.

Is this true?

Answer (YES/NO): YES